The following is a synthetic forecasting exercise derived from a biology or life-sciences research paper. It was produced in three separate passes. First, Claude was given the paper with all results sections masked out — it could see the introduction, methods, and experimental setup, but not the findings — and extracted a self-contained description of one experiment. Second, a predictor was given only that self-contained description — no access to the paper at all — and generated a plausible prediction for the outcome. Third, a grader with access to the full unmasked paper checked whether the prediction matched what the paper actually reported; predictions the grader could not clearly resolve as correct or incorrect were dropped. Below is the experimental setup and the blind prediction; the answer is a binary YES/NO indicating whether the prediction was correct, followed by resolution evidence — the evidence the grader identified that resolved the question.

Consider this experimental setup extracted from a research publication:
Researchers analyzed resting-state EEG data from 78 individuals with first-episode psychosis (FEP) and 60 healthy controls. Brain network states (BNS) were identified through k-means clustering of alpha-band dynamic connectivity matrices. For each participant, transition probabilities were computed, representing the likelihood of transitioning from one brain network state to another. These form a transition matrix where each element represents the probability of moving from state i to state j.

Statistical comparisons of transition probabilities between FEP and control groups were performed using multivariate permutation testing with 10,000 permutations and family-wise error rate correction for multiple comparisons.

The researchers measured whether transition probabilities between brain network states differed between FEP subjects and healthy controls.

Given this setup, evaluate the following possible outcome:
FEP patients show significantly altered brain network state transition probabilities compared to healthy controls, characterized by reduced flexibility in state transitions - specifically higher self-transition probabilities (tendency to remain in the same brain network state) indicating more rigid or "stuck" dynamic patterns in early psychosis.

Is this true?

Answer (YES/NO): NO